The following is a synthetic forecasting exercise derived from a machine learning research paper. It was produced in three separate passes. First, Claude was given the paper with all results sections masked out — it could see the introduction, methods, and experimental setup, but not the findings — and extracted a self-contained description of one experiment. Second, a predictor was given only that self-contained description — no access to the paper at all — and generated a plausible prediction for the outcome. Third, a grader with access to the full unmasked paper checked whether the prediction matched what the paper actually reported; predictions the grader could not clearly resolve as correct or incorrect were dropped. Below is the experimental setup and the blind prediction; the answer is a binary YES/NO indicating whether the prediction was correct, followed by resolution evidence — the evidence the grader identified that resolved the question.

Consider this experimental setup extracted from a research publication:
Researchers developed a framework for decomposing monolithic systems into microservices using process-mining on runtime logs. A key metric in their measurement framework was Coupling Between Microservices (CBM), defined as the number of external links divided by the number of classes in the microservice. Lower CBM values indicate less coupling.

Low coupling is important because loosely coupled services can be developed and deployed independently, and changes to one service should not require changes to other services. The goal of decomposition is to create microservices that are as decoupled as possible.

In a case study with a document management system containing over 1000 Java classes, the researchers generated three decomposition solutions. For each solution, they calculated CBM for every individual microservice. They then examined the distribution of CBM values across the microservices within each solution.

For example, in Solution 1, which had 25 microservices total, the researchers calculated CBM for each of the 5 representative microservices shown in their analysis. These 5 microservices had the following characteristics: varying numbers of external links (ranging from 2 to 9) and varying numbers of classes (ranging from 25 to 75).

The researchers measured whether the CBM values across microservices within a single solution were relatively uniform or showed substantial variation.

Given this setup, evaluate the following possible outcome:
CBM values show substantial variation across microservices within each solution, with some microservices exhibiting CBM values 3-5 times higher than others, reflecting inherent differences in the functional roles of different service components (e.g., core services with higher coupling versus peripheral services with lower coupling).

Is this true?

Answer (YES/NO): YES